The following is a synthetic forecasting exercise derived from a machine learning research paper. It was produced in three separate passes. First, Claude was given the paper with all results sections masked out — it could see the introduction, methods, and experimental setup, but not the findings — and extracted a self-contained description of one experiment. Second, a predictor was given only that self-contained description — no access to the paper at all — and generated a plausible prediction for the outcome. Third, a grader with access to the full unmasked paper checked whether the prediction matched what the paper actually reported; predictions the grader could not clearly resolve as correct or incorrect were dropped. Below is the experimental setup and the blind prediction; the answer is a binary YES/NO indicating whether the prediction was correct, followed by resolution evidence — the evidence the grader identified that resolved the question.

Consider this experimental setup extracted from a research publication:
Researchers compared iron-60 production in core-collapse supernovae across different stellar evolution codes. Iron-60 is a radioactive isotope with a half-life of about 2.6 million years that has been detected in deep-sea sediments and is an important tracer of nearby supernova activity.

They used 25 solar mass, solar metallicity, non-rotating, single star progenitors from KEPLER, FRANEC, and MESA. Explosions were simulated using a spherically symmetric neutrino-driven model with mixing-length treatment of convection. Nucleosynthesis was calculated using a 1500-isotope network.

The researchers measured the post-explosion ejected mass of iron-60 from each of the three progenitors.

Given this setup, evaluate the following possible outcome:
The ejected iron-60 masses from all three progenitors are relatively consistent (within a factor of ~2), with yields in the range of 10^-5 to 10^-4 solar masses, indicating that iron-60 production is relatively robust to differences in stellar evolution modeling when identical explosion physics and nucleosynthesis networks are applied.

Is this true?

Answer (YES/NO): NO